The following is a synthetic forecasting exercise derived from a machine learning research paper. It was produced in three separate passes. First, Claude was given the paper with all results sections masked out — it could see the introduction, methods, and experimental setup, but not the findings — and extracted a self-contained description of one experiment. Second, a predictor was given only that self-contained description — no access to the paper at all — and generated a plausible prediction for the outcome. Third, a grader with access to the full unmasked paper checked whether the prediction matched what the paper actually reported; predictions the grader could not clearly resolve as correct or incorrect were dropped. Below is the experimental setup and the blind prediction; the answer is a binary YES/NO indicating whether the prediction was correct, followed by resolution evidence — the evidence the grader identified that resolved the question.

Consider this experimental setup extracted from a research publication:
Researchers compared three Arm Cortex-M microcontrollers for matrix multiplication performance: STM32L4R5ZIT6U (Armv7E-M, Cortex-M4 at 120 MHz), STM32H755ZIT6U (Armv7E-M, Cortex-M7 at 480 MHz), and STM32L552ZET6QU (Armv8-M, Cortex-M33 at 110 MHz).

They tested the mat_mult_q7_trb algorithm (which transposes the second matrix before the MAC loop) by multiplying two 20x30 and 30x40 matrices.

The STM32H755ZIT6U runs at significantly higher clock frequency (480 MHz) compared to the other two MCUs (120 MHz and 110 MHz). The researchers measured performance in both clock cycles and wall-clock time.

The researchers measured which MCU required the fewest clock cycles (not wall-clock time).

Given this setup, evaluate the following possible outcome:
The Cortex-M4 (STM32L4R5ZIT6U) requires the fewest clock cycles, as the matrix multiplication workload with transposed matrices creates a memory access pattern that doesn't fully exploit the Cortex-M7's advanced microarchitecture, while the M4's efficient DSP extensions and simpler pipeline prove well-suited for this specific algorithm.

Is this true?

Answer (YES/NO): NO